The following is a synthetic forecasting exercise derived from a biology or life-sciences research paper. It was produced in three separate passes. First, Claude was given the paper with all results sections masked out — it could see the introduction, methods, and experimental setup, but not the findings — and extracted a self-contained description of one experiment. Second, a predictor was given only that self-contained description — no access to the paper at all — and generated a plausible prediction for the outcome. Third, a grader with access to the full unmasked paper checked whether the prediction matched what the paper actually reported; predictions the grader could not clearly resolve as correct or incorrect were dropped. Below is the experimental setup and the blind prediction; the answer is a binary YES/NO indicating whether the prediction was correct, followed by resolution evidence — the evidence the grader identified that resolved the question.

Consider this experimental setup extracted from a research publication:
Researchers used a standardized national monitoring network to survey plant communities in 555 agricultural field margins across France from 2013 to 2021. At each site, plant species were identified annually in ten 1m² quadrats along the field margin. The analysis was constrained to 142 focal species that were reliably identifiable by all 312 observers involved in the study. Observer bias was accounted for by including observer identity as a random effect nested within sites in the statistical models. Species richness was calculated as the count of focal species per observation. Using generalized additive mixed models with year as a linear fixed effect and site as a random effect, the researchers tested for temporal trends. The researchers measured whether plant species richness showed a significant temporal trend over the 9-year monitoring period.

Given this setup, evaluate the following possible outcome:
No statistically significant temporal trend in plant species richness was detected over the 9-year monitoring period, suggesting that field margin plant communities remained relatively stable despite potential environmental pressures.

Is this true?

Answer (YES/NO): NO